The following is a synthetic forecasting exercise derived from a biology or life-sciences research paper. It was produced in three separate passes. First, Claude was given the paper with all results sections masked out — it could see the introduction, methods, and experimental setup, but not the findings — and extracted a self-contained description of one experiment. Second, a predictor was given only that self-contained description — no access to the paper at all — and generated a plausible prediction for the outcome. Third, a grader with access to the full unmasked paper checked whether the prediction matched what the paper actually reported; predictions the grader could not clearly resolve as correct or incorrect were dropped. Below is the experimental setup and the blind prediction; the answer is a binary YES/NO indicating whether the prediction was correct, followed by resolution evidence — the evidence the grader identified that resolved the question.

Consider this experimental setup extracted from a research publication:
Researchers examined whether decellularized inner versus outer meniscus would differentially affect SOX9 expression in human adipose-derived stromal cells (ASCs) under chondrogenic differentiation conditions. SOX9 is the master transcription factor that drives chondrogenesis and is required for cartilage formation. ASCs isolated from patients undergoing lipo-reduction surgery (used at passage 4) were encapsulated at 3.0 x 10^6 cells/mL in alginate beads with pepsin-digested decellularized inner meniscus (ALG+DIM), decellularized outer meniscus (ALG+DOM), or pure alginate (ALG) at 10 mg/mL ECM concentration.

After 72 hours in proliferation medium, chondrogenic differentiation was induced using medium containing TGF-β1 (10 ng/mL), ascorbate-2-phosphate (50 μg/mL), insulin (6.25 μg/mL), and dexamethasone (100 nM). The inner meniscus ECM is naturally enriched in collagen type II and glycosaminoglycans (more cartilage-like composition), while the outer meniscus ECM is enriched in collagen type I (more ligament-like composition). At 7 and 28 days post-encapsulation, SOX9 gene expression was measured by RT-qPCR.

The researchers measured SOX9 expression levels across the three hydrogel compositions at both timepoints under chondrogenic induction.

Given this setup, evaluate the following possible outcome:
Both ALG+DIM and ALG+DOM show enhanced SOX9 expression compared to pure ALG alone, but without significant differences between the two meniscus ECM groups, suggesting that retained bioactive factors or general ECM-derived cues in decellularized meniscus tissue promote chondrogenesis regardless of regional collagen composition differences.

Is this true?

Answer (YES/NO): NO